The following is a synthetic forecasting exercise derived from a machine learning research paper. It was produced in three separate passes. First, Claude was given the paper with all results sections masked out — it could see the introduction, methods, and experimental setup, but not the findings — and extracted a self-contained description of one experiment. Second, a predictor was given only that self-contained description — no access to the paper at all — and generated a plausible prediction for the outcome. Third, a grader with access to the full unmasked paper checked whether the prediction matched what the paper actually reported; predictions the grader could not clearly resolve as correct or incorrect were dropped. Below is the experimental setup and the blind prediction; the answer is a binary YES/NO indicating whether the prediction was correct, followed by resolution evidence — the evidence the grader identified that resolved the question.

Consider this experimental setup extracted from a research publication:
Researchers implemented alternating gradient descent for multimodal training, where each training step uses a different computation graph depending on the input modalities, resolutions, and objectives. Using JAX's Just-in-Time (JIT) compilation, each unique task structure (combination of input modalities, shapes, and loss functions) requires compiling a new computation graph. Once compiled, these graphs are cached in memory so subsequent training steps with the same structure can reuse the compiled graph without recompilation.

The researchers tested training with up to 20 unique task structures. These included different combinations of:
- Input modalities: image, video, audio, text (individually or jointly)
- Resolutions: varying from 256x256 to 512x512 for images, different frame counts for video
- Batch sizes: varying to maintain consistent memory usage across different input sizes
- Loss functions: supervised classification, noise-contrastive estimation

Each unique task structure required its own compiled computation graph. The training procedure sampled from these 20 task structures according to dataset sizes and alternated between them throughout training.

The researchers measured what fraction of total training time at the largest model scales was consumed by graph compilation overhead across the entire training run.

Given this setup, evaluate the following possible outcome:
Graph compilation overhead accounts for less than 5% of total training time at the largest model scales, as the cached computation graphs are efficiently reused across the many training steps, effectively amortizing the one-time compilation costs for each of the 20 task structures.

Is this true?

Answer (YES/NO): YES